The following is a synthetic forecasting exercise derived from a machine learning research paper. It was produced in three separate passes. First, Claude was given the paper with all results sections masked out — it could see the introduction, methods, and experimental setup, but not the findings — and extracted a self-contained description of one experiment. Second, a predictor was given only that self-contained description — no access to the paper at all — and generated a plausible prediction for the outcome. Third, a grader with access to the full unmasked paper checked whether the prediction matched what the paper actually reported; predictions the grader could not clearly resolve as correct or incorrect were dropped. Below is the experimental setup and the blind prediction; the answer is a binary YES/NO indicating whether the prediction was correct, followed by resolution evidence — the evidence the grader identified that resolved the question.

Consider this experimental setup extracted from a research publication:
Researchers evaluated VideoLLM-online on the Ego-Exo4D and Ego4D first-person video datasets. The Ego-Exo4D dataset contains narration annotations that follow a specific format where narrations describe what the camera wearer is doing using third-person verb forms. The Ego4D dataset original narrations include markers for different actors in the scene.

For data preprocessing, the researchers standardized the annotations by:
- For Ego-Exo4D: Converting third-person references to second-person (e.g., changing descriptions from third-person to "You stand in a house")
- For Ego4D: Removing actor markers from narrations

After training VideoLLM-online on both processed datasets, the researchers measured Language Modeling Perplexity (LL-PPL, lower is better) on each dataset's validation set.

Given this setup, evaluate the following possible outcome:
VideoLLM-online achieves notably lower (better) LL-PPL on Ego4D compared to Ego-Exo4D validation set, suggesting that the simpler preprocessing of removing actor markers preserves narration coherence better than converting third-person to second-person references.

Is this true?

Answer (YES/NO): NO